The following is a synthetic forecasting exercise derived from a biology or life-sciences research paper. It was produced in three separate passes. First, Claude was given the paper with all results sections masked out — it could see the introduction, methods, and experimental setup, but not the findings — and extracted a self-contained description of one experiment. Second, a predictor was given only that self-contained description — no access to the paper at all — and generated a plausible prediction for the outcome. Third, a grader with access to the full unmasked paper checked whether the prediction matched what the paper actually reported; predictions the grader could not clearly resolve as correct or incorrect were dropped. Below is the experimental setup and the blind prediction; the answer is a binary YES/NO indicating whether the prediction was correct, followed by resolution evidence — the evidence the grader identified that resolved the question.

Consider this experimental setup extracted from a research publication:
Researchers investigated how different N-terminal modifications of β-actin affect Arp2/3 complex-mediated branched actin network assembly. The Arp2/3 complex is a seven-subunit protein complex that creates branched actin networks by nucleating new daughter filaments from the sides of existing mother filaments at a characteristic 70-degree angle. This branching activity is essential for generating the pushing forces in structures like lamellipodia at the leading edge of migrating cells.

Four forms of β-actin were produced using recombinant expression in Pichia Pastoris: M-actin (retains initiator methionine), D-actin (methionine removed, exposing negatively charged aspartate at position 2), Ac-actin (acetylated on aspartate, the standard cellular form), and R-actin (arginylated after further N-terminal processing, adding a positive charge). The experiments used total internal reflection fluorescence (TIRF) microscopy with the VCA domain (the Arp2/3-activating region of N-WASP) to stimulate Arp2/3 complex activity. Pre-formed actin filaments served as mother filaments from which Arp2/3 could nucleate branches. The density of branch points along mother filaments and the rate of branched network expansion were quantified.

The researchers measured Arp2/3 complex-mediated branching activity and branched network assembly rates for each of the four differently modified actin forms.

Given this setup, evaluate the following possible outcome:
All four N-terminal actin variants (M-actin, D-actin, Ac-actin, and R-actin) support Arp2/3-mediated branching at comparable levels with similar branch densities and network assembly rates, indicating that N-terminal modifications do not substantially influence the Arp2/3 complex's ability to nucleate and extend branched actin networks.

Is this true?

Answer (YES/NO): NO